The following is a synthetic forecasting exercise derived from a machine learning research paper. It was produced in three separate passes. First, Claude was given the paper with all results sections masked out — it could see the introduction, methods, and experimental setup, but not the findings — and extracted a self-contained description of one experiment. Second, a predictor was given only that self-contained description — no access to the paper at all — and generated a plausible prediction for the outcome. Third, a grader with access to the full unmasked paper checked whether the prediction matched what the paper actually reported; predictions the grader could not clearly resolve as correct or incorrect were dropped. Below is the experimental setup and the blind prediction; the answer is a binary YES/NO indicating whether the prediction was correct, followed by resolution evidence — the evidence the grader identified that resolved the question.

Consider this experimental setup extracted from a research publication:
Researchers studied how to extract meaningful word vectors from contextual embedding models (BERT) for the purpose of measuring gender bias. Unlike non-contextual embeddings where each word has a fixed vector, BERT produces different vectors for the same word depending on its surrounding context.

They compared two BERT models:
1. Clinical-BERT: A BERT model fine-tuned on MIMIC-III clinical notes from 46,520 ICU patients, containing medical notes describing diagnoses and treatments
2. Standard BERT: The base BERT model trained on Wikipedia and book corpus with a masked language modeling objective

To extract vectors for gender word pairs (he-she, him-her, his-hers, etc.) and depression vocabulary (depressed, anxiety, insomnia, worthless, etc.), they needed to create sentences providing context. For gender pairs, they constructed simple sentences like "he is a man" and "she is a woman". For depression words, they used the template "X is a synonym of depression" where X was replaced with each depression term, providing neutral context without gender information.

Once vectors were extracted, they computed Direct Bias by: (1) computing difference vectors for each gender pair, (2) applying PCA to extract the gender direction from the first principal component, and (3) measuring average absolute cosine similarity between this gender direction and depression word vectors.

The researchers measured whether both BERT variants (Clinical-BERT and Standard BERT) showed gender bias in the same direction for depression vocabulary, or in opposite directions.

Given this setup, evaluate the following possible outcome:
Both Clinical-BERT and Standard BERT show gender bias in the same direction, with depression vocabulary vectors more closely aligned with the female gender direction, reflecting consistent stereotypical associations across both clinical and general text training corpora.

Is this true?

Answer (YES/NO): NO